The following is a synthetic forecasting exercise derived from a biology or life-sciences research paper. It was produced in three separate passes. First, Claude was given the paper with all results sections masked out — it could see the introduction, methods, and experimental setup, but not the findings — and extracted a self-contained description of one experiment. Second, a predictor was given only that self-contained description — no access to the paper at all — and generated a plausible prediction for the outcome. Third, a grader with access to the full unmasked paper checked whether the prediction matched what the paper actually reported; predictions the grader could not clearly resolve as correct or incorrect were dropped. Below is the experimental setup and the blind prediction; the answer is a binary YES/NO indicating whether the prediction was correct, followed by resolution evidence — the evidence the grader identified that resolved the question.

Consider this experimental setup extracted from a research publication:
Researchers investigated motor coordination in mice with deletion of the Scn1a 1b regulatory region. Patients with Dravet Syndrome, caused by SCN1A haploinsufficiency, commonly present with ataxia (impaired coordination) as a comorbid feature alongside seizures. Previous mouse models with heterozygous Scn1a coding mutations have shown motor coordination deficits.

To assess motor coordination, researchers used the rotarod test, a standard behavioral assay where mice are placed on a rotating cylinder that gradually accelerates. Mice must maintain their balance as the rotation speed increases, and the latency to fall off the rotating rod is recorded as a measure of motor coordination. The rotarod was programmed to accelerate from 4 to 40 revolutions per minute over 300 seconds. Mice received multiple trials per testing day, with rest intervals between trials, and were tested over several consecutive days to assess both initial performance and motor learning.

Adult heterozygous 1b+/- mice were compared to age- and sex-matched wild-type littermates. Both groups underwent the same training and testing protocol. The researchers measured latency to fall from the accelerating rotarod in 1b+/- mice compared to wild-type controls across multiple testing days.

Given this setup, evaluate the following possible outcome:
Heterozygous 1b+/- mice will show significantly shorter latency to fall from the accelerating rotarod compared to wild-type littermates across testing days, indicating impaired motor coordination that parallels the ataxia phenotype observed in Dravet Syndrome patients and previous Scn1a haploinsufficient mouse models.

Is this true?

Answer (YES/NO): NO